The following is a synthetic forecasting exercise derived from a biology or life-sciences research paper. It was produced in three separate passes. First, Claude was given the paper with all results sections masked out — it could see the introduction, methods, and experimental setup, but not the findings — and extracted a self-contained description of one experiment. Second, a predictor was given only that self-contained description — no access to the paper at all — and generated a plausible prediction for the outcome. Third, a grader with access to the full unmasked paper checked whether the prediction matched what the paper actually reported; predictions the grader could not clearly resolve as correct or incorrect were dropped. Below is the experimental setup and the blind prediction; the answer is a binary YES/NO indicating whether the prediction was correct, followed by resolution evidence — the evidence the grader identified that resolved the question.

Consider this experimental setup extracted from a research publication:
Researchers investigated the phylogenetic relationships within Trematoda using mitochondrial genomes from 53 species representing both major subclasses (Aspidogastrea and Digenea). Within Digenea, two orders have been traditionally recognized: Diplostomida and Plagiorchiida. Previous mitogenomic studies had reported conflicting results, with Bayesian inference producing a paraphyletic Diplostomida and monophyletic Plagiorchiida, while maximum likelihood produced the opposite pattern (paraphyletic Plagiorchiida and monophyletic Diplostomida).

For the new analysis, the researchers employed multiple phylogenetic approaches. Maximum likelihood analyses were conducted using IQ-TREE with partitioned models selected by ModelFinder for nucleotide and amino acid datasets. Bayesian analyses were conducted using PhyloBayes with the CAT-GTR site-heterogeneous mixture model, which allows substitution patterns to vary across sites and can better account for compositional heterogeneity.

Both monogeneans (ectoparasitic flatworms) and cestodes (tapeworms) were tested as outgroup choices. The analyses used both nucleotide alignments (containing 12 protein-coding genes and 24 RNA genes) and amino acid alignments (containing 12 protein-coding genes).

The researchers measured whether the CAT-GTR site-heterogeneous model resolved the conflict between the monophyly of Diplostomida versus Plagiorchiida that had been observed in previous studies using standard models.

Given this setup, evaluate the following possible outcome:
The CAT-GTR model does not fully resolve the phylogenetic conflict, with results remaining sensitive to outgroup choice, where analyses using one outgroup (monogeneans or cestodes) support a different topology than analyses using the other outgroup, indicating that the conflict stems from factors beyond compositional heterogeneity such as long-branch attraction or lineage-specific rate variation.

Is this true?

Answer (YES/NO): YES